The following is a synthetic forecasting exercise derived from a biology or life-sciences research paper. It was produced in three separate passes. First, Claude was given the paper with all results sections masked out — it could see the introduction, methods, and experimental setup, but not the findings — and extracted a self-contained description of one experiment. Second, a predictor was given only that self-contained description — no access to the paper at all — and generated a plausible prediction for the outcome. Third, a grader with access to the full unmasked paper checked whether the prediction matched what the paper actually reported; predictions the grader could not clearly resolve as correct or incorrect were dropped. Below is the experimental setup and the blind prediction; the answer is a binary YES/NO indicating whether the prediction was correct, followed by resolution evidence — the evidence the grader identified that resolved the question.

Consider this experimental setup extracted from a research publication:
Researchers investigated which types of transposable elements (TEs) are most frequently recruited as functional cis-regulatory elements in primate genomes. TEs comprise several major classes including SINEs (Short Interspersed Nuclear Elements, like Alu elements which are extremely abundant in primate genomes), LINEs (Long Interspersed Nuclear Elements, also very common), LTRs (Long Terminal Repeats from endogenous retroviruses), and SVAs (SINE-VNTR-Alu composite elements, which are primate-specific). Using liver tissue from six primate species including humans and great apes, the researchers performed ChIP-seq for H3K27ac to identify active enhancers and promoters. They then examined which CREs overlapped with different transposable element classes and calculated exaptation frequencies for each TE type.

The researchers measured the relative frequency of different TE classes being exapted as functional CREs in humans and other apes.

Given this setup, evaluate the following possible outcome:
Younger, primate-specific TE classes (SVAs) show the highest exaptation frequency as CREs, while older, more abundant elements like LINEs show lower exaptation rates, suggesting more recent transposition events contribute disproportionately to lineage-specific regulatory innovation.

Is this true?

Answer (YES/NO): YES